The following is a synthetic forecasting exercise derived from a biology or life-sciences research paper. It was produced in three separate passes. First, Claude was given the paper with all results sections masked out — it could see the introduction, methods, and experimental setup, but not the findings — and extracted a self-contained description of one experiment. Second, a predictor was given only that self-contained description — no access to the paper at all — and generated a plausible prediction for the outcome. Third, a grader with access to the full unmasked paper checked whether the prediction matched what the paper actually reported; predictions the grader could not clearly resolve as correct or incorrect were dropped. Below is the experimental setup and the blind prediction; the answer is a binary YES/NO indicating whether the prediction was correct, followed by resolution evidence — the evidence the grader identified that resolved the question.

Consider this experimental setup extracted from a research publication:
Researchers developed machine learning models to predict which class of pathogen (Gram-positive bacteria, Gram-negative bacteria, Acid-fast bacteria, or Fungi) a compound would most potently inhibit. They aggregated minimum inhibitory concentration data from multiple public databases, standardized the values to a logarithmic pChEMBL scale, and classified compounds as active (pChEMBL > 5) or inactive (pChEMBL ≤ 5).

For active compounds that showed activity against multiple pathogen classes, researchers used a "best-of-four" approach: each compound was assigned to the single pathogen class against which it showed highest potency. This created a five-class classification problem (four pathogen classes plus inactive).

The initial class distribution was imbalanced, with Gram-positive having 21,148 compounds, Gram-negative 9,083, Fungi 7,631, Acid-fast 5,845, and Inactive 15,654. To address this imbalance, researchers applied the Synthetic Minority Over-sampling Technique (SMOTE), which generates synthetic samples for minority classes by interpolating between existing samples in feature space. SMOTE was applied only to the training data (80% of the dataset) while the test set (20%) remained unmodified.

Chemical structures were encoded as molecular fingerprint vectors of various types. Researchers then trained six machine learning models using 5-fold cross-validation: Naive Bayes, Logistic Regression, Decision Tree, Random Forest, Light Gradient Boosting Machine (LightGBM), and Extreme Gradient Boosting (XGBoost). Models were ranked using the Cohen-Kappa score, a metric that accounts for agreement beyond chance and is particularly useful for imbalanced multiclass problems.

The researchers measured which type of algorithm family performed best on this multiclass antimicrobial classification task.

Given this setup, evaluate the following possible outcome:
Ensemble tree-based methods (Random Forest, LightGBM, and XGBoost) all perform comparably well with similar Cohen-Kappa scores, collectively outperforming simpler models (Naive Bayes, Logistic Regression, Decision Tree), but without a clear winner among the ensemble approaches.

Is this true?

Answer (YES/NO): NO